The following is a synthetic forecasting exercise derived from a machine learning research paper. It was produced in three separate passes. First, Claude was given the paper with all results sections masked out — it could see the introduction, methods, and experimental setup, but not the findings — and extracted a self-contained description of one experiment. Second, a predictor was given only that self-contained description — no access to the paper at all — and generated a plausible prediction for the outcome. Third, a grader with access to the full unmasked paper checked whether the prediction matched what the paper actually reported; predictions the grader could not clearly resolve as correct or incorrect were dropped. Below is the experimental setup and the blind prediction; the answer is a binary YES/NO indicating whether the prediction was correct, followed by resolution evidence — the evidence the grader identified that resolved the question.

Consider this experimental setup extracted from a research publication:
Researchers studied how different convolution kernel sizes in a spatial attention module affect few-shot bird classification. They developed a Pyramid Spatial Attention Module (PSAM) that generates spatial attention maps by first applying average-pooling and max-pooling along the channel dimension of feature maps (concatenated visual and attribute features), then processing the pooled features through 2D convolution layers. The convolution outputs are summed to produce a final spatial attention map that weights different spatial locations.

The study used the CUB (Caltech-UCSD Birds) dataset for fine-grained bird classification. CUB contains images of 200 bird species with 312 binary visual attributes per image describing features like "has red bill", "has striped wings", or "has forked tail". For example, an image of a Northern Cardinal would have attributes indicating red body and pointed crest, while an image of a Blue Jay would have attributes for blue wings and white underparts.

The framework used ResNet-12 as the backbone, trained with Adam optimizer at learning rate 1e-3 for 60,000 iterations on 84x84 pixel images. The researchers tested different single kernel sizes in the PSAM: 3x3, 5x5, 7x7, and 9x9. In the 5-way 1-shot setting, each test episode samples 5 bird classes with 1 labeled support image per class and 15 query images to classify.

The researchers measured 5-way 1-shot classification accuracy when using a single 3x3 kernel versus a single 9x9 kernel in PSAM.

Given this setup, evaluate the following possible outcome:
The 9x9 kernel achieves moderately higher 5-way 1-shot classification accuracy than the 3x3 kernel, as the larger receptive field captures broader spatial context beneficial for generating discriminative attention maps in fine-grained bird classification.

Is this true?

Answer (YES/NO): NO